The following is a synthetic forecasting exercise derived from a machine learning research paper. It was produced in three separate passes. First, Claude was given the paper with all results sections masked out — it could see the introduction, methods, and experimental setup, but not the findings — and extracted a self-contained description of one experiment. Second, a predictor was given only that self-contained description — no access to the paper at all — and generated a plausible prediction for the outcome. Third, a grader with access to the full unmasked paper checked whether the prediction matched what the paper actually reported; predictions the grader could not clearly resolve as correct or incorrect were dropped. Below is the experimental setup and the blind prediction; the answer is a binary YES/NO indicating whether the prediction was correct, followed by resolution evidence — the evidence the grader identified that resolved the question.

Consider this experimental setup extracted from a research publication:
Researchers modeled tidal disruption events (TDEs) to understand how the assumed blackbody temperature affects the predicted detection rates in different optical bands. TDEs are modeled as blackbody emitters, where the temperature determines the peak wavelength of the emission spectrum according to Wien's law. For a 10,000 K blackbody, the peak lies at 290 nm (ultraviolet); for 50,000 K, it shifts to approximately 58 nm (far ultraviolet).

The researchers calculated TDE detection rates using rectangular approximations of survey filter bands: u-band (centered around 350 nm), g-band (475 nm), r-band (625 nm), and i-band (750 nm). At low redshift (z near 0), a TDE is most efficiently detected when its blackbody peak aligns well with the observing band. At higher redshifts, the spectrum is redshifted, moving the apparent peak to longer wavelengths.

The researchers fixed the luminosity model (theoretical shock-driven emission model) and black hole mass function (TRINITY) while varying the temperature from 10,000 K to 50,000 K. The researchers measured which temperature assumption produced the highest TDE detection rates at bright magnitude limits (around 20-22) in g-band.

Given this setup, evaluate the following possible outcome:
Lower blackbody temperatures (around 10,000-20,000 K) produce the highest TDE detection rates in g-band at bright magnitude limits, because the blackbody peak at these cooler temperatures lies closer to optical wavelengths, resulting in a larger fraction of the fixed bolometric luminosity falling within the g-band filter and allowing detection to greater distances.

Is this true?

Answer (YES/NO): YES